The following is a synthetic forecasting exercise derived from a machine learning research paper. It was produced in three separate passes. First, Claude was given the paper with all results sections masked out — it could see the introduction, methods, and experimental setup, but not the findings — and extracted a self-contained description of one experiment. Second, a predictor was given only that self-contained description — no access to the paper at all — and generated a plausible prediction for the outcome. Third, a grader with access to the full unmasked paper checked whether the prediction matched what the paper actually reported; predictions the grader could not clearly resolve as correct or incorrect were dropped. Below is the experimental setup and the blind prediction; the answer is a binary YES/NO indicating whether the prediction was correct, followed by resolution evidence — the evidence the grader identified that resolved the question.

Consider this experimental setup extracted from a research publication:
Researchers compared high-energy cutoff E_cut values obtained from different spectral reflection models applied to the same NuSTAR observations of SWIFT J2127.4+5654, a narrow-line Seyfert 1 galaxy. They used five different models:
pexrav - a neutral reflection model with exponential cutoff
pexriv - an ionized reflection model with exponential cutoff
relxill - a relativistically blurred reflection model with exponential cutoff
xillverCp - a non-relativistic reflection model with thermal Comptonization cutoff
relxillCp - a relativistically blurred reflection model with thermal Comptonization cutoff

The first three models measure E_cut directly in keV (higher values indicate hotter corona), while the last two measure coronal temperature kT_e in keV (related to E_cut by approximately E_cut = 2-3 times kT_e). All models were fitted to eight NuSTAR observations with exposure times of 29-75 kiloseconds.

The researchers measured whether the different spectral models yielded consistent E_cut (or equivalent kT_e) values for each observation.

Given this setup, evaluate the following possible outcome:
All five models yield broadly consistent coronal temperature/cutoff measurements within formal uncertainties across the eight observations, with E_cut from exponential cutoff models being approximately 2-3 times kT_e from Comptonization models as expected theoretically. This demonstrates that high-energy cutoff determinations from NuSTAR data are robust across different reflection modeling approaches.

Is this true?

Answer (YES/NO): NO